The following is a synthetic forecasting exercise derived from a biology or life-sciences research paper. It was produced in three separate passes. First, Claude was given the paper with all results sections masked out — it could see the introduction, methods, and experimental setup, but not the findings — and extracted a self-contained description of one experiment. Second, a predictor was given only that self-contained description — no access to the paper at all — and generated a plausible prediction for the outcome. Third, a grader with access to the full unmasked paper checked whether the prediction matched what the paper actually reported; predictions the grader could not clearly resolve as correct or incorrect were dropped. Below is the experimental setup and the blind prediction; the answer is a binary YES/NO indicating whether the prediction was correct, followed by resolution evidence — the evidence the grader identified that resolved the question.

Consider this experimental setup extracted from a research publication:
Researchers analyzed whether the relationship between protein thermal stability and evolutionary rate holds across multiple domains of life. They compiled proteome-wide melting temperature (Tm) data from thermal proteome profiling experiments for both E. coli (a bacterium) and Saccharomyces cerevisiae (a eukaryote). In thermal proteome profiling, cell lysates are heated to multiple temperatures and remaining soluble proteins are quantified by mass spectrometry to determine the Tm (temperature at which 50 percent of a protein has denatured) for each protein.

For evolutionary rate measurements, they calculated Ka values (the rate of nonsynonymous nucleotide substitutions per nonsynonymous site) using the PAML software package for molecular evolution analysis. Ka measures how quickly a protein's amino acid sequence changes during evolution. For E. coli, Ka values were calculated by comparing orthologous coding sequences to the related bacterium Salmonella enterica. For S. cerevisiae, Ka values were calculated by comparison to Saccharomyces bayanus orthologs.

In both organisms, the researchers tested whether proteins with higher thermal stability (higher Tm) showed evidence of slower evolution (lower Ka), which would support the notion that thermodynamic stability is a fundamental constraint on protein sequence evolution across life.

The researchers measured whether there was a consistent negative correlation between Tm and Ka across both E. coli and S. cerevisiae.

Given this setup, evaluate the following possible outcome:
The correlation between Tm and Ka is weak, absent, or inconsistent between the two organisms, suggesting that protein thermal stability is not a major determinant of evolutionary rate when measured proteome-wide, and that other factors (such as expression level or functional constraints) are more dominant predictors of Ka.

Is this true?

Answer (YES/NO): YES